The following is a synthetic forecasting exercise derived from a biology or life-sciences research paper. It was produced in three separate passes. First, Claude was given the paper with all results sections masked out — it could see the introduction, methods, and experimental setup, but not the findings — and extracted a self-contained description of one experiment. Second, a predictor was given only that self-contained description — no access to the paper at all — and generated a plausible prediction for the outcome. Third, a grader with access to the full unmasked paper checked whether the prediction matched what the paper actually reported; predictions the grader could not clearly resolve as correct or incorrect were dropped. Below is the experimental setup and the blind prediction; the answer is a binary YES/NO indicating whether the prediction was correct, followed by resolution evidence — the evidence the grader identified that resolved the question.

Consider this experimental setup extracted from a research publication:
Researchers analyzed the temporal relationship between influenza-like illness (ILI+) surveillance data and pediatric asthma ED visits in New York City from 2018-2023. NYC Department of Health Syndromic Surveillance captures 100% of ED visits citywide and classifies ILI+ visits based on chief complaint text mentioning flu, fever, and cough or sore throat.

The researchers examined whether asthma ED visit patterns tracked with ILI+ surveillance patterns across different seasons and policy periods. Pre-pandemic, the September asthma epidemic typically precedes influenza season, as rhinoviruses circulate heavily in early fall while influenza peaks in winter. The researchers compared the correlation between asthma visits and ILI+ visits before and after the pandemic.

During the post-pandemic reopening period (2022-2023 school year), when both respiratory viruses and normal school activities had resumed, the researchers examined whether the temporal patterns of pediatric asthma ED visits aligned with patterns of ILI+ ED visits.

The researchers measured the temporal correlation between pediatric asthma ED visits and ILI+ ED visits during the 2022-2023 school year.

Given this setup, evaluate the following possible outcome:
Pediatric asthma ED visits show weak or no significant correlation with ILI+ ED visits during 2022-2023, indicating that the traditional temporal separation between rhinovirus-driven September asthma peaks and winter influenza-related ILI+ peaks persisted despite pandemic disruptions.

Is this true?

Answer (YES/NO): YES